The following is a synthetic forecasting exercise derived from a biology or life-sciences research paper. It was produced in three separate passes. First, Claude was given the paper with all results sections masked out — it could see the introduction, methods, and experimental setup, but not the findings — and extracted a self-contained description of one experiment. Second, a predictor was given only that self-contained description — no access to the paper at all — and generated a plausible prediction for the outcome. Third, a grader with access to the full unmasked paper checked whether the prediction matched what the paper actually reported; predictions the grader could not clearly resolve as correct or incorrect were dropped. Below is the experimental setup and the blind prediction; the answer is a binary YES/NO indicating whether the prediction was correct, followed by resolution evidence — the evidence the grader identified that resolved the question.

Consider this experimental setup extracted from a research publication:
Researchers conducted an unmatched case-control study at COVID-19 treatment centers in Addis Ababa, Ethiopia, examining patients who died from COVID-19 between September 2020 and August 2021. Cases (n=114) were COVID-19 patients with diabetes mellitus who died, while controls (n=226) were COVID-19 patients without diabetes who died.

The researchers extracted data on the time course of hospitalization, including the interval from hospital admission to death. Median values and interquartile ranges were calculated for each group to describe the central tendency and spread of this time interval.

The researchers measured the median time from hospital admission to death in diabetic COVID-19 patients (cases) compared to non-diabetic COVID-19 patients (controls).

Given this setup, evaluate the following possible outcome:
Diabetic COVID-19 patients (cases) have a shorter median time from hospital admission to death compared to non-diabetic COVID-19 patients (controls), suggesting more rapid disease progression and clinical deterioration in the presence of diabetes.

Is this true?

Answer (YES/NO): NO